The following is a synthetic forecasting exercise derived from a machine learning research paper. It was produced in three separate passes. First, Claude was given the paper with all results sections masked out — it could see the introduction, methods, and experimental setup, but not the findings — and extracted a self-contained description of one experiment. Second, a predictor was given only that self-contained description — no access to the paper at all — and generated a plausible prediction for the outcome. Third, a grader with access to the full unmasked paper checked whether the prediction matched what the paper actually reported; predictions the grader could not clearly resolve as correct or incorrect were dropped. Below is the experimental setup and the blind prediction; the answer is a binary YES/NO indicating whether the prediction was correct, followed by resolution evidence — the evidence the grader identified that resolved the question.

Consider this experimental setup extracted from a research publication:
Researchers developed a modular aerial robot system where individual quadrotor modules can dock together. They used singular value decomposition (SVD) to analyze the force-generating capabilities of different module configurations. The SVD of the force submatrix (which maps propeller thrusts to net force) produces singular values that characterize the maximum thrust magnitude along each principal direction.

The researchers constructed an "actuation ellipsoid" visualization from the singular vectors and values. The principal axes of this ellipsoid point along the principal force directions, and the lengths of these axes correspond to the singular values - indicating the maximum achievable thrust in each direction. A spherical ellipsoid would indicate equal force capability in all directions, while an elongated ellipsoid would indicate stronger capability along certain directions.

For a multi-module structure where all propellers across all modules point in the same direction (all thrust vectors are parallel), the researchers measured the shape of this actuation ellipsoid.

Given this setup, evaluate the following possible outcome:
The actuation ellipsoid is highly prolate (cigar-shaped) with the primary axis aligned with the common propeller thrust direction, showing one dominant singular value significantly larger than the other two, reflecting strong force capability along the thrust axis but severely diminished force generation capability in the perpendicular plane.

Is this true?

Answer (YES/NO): NO